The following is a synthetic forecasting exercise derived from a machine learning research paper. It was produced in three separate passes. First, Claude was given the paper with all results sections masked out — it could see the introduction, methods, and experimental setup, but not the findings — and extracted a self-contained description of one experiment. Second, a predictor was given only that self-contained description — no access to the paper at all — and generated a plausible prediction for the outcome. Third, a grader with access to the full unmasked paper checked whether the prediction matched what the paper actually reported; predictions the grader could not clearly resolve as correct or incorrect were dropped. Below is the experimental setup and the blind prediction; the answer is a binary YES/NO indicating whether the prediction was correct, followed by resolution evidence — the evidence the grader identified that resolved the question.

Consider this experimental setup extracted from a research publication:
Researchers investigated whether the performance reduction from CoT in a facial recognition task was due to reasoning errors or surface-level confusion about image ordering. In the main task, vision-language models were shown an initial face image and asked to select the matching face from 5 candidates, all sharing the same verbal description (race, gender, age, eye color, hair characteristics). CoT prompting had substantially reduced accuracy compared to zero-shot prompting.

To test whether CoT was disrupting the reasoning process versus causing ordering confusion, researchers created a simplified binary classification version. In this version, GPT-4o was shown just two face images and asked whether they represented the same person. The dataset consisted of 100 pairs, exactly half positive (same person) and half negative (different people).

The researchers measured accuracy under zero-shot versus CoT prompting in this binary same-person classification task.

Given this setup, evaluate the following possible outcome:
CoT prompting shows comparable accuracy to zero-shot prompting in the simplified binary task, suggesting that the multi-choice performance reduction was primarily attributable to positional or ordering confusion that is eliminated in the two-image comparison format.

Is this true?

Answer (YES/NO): NO